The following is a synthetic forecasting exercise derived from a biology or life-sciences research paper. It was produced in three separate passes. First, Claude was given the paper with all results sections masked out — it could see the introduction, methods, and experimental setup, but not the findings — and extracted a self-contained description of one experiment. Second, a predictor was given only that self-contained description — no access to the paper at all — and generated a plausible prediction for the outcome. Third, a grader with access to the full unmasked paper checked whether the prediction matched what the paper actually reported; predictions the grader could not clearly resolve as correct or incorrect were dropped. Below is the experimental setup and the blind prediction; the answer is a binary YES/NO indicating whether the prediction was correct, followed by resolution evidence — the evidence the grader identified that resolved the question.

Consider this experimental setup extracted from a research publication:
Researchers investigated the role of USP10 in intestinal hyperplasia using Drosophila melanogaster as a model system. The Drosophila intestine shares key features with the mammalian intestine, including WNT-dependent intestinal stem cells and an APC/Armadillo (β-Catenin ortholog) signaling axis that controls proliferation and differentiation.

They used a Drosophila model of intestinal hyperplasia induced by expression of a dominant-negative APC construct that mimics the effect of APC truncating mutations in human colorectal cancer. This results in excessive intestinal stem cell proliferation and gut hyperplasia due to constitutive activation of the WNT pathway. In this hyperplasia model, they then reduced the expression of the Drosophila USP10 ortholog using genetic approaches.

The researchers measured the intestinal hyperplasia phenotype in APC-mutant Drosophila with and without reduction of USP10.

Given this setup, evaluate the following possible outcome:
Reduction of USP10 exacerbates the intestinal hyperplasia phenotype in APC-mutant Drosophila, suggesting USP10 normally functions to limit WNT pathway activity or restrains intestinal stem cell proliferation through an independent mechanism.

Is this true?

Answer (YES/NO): NO